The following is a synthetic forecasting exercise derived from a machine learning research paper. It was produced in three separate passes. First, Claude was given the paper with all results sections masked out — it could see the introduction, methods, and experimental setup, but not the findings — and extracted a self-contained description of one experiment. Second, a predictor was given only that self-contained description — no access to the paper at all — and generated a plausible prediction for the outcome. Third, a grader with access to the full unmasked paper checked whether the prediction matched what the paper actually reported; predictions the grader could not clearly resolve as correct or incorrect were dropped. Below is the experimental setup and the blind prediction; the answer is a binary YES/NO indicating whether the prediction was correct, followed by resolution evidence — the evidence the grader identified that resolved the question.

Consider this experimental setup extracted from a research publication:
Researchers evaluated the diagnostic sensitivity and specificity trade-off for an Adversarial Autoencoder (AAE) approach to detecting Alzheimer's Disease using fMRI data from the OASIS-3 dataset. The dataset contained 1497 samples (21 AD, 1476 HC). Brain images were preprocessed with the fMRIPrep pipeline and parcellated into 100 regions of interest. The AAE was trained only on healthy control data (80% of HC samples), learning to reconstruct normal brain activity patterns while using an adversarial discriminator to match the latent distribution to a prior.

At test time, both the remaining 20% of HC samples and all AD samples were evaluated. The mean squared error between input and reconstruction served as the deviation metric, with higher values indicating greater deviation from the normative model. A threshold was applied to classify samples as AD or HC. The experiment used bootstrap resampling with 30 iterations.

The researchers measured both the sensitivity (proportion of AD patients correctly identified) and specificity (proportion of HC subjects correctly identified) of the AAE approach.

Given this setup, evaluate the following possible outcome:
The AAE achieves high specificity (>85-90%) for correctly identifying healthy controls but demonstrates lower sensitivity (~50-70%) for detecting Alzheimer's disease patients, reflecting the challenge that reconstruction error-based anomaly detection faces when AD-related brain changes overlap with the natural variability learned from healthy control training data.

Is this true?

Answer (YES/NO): NO